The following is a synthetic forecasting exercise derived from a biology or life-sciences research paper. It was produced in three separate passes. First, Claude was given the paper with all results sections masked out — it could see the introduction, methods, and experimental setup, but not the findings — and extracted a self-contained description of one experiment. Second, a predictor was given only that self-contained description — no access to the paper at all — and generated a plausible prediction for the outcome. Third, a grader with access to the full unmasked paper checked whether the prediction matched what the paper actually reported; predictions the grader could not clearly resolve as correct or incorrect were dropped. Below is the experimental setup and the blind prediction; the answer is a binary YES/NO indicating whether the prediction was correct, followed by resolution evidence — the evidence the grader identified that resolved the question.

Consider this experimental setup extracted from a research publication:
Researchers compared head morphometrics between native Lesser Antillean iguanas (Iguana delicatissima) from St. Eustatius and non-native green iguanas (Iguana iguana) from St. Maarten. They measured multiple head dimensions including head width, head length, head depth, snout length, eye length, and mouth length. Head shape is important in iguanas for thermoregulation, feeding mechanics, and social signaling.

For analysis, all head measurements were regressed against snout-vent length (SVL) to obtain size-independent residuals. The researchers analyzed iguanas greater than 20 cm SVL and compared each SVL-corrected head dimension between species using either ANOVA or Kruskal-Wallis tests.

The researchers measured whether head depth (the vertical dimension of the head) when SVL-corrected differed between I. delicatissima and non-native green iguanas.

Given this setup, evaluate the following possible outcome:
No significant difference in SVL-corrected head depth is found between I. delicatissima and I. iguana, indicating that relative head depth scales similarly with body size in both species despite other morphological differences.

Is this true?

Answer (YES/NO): NO